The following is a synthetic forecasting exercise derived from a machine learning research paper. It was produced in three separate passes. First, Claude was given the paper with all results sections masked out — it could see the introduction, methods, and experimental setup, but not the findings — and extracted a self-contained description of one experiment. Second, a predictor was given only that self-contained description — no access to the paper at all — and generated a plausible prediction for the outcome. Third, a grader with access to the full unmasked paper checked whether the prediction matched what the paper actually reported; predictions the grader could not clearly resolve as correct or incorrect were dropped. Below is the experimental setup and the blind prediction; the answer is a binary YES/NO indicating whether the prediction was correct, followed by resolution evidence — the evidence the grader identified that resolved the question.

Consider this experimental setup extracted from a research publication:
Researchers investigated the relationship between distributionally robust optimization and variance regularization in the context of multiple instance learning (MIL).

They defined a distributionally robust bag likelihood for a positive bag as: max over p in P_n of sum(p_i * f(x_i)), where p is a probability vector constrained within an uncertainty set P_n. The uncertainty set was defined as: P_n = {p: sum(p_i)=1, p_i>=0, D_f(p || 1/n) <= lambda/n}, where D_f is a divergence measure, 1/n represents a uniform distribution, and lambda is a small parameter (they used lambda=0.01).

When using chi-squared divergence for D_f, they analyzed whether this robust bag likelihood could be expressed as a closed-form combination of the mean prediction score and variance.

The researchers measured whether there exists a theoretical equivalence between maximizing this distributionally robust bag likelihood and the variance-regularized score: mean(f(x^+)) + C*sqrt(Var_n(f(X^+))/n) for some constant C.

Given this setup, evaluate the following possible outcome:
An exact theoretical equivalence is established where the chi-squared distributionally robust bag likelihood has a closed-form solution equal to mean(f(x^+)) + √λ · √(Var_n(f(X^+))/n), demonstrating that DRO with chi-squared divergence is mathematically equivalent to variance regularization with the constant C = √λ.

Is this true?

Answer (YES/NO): NO